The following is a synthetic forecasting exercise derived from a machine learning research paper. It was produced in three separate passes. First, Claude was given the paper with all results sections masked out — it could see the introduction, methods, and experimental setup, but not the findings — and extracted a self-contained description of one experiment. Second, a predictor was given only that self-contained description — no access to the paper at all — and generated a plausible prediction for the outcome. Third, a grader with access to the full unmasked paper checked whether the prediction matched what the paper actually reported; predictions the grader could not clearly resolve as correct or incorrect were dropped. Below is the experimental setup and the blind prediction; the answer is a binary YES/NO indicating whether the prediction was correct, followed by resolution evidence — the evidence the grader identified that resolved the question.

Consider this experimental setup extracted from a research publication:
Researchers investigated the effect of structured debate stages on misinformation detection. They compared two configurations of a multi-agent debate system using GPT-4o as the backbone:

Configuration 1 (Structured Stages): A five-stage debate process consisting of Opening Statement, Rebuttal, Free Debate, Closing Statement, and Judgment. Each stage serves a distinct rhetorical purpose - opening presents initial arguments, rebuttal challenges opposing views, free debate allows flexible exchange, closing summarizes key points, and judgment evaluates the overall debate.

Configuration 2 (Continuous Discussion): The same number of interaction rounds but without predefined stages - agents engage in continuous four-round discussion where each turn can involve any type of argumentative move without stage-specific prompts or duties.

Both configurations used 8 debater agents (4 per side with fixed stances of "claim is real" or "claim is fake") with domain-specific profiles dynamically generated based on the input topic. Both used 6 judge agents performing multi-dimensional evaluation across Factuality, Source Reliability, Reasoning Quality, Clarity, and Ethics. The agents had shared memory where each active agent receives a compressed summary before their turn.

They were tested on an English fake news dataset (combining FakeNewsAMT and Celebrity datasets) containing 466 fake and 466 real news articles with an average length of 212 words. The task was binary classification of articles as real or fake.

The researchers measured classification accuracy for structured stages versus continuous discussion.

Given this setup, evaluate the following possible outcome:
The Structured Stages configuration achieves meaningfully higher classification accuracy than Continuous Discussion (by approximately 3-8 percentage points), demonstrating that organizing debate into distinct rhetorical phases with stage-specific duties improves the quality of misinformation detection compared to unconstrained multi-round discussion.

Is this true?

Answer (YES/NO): YES